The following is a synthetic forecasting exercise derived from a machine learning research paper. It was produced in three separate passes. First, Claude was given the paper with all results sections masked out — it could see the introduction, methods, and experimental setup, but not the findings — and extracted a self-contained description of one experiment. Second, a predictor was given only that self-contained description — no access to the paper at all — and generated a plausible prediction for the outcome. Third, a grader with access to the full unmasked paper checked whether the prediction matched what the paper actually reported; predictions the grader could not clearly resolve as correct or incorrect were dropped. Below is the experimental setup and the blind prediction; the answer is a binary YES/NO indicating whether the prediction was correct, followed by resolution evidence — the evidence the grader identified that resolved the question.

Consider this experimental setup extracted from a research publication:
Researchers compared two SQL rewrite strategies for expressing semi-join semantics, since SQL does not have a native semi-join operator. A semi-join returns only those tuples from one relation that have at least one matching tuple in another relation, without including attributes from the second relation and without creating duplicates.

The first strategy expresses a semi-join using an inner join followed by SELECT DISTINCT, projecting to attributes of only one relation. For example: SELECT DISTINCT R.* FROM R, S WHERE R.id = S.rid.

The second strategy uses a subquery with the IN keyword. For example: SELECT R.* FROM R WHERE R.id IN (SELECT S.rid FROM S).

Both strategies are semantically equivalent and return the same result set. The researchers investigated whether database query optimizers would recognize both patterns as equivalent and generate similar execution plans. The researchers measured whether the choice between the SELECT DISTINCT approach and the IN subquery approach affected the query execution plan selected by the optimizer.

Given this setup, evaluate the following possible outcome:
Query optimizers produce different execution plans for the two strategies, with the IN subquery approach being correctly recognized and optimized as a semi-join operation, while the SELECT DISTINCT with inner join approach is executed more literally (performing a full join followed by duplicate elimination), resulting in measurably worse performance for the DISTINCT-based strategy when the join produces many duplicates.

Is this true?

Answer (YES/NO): YES